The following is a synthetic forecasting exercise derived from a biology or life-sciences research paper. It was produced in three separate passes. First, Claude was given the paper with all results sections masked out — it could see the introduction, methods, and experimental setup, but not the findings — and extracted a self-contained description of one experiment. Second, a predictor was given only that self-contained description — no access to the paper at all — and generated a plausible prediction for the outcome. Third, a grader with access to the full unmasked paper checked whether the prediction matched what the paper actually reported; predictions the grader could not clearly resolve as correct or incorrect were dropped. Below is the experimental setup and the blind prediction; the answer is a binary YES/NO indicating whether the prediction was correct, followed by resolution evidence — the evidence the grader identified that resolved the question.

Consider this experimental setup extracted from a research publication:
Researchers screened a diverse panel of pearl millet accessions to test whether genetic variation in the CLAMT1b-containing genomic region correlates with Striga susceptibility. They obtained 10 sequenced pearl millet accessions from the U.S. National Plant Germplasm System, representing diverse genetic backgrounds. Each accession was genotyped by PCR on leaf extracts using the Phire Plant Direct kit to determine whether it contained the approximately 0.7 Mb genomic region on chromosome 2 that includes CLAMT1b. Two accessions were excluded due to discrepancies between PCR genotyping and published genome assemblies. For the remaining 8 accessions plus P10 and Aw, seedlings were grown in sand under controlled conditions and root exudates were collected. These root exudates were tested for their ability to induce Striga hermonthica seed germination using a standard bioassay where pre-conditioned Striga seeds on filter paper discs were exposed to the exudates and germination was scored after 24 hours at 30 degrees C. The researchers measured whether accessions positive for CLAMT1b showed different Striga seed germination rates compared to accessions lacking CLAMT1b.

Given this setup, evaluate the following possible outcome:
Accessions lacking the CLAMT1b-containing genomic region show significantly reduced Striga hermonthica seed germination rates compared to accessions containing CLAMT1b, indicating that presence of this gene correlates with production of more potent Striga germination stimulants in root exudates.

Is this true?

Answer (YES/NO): YES